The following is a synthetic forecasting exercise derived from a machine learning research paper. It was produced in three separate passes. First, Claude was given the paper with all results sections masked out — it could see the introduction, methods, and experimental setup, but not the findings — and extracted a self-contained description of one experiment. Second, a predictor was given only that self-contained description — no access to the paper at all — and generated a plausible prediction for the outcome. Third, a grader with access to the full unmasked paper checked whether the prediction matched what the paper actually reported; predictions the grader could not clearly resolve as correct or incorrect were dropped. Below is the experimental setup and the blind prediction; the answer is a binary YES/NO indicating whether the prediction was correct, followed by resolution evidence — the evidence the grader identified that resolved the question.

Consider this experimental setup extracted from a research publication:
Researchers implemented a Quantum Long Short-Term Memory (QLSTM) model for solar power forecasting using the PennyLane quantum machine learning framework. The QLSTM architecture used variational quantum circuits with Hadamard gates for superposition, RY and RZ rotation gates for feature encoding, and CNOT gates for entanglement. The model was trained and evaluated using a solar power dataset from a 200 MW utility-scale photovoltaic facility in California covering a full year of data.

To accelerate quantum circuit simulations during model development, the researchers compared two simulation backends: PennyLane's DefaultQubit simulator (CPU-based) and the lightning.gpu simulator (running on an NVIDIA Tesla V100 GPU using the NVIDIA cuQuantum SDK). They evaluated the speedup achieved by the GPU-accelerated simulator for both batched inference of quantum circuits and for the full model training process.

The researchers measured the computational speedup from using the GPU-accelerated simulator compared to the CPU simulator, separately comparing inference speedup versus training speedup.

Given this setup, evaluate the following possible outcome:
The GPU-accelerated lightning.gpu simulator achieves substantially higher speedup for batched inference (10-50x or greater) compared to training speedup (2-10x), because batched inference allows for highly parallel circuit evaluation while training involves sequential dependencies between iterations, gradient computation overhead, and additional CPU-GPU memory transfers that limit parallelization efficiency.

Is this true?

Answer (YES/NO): NO